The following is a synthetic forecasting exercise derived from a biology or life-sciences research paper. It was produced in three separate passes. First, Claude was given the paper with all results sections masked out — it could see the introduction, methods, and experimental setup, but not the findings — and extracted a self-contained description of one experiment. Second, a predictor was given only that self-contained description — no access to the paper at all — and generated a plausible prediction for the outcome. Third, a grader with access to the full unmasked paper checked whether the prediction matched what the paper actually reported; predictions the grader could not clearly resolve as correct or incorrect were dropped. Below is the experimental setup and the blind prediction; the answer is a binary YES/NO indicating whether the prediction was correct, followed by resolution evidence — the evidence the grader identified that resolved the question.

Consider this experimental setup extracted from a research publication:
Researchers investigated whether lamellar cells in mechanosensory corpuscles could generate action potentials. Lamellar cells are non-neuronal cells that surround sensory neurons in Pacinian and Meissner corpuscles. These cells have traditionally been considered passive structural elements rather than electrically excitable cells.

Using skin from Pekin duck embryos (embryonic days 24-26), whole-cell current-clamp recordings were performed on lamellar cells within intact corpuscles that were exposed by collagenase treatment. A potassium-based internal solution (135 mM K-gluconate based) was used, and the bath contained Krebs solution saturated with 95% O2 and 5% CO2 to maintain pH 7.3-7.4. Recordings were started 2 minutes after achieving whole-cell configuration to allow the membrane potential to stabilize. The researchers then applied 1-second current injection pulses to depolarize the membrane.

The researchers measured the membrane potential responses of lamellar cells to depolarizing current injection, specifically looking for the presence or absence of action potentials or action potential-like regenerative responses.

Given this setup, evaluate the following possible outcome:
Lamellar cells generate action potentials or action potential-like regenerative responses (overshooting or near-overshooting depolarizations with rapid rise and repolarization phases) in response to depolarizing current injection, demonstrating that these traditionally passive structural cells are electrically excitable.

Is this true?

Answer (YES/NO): YES